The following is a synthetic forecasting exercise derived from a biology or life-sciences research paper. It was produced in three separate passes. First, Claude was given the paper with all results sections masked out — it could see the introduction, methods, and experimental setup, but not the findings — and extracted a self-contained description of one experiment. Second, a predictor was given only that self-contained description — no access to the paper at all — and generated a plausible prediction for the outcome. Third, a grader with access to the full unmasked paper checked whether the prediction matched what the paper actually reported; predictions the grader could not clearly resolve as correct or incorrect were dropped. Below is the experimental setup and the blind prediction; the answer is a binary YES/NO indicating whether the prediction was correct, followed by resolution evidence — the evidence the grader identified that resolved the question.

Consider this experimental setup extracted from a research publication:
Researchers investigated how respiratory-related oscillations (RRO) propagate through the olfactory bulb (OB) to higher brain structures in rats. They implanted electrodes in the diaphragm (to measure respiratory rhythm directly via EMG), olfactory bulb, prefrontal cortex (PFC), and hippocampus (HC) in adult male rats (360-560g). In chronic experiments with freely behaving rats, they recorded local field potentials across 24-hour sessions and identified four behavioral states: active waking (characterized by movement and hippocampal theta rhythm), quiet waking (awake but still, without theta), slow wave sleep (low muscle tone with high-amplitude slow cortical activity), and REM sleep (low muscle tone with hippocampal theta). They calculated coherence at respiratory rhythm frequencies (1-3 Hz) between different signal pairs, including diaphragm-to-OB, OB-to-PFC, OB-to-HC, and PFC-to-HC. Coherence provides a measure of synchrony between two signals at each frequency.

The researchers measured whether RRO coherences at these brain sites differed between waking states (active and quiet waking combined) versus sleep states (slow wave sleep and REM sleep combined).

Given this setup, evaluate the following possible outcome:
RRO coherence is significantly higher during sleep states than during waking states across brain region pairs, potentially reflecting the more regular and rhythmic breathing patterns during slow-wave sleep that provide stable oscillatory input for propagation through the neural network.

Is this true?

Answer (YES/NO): NO